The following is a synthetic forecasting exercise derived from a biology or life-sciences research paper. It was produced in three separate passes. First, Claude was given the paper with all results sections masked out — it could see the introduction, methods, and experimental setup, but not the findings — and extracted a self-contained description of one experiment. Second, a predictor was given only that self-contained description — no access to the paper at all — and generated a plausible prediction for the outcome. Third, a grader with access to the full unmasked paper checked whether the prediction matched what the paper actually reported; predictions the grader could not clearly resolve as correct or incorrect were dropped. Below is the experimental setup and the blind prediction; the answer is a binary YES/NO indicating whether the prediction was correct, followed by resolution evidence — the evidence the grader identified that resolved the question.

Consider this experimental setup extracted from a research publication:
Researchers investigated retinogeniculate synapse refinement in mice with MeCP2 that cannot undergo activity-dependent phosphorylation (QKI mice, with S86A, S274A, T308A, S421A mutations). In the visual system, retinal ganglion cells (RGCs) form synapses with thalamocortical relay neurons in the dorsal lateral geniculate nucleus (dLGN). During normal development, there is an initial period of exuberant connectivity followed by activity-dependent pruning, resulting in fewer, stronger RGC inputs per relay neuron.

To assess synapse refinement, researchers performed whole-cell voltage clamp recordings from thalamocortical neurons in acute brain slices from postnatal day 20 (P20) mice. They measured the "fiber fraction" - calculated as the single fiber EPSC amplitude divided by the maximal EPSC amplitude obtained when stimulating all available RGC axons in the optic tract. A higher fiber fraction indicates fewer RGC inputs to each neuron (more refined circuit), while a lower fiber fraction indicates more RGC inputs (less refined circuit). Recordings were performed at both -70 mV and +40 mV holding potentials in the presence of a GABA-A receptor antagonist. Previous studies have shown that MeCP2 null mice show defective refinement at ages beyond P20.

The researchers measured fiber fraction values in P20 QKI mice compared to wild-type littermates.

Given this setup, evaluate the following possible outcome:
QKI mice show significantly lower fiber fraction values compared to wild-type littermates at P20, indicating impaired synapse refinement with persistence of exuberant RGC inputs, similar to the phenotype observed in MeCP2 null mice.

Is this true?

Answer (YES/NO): NO